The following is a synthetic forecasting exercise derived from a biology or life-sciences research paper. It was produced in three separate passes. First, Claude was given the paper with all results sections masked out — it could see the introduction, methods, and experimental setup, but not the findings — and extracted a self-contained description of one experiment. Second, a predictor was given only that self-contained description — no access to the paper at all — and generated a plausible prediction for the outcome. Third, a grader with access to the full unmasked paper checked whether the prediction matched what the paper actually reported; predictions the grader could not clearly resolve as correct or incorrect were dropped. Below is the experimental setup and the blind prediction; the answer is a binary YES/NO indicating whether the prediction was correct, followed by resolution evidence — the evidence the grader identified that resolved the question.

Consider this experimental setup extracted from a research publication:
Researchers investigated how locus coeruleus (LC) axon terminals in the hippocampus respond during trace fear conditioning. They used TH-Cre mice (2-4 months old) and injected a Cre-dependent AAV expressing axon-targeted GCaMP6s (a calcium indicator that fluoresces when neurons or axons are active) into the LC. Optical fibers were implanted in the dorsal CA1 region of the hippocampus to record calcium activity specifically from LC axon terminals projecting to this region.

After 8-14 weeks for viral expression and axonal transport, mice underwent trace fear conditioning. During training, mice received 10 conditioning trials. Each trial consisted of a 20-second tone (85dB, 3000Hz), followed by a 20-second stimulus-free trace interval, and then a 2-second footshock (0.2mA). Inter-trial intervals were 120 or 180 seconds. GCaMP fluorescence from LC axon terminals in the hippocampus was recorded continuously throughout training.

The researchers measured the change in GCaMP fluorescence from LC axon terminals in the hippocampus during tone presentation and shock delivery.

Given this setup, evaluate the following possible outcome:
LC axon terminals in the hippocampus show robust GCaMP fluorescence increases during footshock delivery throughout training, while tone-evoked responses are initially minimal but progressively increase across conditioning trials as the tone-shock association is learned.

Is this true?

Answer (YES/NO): NO